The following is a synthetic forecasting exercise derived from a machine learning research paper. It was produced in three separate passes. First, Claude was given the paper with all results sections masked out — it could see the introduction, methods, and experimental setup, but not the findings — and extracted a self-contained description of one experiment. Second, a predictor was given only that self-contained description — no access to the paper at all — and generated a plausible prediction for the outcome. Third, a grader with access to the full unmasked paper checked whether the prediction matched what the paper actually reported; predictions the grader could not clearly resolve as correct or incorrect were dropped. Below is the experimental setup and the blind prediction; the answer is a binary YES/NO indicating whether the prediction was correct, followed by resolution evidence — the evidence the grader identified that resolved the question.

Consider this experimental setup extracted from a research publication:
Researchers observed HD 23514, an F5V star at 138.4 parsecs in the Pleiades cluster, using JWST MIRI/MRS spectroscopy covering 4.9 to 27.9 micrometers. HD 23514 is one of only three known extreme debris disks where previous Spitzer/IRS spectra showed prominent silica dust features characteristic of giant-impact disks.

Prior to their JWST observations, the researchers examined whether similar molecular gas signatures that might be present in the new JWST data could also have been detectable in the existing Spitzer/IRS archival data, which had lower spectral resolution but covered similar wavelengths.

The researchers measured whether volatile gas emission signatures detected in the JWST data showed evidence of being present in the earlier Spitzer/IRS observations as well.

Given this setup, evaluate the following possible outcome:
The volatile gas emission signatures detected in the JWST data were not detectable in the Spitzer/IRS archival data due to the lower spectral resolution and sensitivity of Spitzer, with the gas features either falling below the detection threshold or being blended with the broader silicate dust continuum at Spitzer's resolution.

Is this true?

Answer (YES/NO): NO